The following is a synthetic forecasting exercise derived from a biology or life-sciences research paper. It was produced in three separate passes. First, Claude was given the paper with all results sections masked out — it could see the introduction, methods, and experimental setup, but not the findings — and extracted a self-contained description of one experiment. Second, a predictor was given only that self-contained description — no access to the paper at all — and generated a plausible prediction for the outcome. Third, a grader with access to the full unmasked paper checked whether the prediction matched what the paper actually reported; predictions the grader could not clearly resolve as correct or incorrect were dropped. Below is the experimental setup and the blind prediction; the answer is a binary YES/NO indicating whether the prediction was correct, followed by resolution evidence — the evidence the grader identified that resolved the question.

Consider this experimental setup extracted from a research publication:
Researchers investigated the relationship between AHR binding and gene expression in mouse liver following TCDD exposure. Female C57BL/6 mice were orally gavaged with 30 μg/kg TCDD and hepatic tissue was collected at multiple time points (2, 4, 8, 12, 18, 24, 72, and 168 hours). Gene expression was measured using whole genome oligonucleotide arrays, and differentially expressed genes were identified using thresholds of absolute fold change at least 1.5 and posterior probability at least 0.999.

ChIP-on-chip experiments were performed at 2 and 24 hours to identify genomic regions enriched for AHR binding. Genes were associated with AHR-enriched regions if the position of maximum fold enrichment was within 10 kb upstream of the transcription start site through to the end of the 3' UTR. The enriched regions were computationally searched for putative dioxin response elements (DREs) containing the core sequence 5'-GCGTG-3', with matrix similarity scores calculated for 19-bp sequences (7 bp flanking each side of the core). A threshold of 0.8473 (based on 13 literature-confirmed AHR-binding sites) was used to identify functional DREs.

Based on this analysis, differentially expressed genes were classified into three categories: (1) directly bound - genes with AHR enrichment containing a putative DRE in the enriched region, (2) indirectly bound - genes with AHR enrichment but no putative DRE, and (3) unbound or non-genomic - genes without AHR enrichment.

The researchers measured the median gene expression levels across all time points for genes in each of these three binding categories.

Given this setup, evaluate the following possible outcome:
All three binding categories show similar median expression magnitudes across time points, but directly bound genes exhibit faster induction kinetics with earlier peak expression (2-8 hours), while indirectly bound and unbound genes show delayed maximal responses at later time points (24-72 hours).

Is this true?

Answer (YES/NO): NO